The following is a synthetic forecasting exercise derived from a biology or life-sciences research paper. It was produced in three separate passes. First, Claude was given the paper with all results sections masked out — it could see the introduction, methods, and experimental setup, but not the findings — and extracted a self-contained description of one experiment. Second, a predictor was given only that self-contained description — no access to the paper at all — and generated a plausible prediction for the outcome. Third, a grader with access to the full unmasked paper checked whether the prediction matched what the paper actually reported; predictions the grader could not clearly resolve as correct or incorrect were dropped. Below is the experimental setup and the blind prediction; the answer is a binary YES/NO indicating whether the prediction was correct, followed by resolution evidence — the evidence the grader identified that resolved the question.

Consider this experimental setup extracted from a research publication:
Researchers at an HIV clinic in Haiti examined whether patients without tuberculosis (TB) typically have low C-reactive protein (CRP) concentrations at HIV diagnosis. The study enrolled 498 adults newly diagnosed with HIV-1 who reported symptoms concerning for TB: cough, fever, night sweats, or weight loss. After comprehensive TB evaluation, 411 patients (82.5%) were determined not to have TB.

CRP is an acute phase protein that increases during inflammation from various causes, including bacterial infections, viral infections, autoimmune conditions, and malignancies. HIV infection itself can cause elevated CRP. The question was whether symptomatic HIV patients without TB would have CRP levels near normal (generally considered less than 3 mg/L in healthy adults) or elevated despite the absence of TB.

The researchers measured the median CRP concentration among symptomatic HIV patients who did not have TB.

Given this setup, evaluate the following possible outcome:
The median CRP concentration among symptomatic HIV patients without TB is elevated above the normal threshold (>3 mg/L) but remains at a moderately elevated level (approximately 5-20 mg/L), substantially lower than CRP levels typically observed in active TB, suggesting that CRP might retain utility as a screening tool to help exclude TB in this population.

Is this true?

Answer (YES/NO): NO